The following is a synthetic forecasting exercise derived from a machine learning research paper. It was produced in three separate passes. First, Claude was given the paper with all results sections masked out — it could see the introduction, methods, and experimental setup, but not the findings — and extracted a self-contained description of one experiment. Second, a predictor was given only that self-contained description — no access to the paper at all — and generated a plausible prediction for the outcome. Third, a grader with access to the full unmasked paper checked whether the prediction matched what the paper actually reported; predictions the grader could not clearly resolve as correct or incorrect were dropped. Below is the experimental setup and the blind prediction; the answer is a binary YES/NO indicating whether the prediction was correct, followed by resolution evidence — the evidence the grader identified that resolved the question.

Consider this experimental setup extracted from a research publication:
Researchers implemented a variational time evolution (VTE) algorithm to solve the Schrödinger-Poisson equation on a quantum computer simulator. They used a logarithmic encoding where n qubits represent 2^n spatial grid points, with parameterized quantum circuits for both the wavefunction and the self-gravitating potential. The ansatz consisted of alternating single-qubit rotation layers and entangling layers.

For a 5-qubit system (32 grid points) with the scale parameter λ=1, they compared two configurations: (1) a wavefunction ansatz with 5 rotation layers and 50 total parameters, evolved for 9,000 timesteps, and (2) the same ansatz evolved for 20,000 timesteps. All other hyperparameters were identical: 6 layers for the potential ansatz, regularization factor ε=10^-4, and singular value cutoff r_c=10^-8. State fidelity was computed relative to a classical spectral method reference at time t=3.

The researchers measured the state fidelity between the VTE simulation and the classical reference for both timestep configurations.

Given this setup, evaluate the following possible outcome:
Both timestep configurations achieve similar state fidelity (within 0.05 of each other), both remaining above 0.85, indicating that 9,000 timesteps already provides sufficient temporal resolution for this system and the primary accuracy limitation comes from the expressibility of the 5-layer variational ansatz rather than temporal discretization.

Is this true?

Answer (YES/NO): YES